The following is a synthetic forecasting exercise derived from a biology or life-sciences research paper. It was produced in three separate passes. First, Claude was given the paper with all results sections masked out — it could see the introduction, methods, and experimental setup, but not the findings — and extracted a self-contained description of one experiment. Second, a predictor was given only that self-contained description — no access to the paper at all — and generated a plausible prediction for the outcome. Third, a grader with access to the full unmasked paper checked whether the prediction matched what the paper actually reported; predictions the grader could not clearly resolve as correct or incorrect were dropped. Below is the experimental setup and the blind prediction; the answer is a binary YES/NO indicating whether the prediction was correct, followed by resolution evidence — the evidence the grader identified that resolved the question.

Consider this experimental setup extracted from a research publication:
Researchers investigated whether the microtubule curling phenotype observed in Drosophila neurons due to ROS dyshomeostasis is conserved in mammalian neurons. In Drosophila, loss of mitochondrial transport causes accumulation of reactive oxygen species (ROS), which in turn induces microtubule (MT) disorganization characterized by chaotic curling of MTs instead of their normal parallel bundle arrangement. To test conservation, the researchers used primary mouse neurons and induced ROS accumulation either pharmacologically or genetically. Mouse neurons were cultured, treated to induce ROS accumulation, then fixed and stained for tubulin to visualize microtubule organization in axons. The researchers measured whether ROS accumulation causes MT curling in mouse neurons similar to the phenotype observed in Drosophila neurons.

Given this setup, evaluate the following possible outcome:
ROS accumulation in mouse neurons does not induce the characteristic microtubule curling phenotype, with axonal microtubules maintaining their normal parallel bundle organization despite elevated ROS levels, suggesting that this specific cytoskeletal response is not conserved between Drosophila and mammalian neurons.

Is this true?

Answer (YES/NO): NO